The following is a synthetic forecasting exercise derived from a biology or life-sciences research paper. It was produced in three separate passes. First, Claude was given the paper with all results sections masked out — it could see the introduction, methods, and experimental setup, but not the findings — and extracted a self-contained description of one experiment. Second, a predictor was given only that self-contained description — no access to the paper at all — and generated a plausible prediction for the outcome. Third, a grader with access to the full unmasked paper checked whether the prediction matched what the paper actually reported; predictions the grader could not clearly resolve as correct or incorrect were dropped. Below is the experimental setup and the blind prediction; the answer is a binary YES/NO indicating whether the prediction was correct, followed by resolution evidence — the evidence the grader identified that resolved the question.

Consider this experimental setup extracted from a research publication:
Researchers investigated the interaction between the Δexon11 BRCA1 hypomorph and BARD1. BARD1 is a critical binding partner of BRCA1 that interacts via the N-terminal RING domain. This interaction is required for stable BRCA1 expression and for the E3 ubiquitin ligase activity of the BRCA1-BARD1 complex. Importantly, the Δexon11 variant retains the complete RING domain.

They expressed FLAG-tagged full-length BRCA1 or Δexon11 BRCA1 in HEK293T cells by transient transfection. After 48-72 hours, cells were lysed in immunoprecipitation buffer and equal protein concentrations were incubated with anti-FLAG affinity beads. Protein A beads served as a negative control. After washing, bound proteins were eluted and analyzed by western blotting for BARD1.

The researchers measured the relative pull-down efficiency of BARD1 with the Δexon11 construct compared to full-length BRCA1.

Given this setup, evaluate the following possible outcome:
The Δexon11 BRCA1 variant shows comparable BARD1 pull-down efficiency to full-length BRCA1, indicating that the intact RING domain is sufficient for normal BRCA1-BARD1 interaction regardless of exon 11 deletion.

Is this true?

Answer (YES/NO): NO